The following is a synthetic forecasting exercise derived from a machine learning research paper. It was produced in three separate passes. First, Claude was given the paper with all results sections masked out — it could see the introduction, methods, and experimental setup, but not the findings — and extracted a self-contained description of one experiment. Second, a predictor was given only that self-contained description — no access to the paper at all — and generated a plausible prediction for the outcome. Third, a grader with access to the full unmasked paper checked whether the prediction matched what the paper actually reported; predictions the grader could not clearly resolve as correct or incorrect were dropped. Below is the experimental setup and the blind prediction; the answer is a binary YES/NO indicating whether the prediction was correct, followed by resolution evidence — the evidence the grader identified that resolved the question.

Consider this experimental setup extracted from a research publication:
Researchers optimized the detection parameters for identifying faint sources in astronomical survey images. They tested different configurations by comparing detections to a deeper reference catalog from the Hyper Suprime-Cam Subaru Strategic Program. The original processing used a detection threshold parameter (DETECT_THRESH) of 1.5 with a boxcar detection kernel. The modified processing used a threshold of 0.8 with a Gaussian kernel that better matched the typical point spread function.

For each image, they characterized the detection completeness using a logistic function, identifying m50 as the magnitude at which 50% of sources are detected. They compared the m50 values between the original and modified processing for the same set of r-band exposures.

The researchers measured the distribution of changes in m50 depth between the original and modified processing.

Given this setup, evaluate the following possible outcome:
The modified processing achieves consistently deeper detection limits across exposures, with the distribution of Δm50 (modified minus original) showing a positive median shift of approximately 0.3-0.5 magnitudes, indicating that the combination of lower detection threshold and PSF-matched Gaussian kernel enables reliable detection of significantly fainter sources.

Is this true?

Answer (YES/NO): YES